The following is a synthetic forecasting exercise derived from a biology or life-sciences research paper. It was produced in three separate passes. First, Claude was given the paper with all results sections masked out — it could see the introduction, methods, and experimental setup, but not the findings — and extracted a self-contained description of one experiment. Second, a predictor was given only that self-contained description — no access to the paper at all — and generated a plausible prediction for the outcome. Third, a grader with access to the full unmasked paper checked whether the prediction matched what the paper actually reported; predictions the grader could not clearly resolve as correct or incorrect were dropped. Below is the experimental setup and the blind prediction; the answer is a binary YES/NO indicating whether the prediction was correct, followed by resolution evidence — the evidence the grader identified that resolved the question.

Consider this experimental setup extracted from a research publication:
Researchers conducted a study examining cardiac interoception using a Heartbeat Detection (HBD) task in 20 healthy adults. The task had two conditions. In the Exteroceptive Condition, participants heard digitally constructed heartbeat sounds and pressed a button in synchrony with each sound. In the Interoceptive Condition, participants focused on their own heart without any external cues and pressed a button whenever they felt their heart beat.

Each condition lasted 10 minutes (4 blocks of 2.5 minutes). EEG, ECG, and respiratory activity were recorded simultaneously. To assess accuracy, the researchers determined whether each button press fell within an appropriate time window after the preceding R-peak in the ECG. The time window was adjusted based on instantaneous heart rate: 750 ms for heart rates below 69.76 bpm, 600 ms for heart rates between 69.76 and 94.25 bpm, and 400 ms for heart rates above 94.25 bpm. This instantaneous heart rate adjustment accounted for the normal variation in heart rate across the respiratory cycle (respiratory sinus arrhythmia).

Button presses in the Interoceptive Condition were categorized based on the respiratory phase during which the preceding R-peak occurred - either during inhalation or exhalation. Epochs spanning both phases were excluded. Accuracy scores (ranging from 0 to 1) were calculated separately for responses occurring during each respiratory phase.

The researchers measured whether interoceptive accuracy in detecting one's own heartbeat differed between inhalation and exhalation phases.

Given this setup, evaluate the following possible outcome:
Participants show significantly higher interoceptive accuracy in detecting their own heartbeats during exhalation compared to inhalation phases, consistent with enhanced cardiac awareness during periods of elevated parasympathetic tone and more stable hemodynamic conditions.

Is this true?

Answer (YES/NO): YES